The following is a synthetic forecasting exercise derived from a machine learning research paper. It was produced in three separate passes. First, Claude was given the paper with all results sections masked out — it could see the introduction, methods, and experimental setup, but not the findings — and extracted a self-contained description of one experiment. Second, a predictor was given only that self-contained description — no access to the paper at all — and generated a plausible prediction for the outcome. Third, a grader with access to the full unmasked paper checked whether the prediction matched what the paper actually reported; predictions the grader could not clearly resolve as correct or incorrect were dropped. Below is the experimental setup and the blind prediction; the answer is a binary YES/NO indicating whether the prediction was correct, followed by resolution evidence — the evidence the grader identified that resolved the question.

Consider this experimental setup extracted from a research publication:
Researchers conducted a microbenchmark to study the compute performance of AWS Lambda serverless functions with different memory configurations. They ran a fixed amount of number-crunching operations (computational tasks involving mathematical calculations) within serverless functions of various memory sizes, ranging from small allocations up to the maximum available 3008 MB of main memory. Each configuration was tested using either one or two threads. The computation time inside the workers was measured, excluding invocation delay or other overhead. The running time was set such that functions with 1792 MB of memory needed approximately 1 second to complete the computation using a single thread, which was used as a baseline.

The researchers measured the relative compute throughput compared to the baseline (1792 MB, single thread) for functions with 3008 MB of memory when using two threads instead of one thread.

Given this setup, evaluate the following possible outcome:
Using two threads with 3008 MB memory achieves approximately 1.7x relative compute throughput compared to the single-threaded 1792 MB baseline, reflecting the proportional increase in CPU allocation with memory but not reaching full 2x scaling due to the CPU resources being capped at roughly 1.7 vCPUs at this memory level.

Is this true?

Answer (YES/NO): YES